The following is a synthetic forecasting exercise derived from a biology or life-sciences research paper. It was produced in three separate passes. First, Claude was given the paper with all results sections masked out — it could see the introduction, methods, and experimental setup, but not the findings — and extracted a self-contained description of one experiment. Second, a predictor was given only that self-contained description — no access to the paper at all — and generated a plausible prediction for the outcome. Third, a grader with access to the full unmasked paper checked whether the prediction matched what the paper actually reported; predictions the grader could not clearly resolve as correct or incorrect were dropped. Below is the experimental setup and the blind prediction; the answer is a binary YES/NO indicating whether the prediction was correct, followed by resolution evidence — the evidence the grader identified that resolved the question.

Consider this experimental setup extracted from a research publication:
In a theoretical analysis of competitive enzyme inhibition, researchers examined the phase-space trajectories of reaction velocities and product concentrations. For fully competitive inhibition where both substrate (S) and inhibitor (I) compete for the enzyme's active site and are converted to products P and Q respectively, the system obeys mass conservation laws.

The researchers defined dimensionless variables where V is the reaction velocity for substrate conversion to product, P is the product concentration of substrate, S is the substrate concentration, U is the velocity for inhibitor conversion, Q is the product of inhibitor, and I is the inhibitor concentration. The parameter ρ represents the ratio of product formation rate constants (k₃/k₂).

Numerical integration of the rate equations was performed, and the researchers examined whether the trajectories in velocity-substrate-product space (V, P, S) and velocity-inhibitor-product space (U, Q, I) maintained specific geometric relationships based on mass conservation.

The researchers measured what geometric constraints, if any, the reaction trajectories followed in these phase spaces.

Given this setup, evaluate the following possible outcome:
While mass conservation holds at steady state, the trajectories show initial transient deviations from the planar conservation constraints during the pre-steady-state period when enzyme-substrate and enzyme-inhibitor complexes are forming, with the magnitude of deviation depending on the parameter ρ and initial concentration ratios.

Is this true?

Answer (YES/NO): NO